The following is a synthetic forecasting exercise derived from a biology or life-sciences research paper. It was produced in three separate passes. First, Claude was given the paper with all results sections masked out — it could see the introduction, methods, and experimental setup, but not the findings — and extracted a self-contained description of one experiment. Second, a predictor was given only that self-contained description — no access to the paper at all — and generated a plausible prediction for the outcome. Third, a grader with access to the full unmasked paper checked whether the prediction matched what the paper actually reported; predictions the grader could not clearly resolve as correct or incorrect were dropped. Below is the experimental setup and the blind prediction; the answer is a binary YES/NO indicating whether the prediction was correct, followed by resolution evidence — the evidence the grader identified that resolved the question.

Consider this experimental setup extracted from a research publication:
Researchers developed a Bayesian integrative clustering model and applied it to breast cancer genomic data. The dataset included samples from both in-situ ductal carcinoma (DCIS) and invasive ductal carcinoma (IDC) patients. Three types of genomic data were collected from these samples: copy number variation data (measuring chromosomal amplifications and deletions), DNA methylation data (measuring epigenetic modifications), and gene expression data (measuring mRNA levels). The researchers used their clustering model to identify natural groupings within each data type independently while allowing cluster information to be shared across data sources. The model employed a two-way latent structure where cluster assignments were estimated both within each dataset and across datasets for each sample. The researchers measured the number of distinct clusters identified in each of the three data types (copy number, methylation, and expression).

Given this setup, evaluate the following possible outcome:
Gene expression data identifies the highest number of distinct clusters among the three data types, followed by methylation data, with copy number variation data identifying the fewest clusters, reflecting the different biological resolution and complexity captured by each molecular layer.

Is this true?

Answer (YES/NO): NO